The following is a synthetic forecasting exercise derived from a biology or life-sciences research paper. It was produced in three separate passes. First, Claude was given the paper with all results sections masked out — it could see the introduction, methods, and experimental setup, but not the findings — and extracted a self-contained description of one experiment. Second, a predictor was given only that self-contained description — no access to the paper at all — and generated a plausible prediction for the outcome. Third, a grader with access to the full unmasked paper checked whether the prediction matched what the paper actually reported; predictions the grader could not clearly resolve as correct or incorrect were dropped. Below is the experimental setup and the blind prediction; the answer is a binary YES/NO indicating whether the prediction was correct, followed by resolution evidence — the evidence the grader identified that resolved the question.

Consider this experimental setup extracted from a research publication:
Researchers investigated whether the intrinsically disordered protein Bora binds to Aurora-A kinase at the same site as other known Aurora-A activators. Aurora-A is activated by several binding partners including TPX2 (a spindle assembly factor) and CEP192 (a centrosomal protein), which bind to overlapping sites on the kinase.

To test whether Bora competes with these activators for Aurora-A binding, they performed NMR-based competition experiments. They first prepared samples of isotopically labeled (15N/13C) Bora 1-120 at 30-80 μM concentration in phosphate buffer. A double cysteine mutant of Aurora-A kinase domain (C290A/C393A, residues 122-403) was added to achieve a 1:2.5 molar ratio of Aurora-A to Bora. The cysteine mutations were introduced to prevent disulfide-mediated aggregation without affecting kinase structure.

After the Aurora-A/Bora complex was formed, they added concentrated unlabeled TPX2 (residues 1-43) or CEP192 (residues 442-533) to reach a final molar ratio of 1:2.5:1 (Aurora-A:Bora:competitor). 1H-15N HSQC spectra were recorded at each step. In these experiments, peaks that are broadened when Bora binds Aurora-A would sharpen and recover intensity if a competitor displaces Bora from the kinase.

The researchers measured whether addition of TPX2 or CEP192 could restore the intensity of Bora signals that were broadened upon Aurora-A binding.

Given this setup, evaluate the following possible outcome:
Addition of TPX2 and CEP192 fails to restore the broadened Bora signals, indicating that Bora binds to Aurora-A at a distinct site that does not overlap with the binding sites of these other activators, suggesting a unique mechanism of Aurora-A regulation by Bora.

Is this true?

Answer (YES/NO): NO